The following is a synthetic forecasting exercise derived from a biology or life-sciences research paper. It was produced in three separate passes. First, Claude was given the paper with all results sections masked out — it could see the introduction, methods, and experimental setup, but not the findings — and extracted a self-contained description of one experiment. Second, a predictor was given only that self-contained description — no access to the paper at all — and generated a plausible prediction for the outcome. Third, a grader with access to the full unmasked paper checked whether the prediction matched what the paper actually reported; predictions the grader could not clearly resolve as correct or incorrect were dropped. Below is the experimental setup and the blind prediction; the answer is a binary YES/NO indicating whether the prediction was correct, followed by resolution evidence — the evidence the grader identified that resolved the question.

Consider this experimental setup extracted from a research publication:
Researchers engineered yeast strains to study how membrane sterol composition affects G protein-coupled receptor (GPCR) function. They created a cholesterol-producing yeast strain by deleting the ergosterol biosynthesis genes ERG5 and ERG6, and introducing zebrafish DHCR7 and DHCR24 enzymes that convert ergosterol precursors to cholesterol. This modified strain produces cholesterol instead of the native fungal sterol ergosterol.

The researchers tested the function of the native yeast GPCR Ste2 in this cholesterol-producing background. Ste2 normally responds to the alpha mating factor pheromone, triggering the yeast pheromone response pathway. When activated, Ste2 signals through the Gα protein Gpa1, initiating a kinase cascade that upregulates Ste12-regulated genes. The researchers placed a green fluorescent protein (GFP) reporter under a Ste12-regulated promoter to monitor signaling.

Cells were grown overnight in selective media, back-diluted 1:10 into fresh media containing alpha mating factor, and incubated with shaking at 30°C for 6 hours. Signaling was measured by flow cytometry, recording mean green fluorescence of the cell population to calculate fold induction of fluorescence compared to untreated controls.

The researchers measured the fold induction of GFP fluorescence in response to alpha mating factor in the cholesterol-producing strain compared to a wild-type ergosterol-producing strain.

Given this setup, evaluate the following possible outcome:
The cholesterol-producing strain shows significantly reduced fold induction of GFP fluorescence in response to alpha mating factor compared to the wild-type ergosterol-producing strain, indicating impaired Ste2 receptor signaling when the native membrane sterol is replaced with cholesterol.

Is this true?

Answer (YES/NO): YES